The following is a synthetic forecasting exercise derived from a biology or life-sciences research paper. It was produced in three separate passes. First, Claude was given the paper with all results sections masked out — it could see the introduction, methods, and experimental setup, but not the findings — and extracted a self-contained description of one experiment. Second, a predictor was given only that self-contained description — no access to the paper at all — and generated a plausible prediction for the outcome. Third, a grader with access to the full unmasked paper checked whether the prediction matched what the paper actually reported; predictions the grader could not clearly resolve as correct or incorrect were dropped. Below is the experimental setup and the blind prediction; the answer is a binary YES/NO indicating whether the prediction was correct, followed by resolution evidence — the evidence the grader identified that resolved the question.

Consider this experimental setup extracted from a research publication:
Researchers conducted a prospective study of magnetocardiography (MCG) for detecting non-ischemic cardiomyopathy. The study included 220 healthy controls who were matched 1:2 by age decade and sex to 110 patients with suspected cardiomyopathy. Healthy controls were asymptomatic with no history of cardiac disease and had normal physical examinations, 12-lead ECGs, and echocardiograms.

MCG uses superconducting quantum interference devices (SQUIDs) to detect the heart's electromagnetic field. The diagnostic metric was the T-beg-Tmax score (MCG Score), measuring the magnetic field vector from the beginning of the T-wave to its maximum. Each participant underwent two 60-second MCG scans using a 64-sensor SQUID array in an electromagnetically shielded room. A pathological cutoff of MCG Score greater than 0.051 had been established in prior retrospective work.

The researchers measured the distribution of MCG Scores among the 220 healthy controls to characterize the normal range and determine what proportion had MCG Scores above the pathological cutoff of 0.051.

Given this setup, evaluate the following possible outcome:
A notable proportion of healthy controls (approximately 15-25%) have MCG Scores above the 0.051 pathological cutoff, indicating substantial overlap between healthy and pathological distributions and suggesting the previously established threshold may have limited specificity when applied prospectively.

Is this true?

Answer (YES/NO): NO